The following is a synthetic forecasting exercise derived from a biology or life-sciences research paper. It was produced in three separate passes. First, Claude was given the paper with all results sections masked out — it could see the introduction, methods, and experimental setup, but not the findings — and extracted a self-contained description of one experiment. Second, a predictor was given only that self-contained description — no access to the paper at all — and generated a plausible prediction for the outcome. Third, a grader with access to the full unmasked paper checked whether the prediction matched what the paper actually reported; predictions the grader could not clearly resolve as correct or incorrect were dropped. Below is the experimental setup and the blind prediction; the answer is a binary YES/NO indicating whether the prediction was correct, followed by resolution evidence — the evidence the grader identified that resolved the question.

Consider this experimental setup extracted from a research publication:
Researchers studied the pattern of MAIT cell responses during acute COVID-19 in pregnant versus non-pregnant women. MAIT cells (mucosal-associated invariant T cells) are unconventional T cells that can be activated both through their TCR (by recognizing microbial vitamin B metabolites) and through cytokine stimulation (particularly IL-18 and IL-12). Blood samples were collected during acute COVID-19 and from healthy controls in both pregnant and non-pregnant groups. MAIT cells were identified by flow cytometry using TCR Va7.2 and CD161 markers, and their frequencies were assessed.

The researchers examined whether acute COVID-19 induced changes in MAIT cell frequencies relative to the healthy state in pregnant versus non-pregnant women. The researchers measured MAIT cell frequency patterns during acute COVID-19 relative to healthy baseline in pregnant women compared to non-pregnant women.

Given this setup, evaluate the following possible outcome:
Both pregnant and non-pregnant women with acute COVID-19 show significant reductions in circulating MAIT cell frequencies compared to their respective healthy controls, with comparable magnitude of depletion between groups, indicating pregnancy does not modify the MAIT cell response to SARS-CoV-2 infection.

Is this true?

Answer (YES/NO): NO